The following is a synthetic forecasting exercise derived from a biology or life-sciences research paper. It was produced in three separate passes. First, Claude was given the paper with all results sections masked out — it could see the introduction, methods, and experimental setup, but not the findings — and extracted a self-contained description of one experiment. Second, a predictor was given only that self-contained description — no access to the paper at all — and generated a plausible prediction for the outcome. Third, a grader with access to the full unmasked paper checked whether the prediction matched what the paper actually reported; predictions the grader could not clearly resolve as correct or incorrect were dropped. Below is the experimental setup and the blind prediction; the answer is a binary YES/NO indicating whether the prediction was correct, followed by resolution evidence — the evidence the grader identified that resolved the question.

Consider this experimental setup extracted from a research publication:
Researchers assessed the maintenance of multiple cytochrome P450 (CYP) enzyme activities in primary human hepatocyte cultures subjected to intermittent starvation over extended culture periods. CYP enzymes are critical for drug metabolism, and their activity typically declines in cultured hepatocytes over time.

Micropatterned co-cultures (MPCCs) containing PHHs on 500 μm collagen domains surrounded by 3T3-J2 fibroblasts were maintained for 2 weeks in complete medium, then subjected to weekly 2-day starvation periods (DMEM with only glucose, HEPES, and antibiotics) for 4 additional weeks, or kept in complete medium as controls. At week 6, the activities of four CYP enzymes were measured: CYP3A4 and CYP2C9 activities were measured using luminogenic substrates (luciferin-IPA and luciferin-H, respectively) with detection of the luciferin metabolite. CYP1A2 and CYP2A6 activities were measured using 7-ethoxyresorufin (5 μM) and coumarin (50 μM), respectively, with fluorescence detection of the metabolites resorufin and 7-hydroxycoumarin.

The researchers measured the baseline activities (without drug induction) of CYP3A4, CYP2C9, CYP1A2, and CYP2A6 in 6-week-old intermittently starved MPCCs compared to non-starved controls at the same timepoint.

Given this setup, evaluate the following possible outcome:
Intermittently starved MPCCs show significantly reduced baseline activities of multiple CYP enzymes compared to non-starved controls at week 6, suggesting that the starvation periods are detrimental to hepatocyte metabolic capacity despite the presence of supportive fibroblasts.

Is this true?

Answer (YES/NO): NO